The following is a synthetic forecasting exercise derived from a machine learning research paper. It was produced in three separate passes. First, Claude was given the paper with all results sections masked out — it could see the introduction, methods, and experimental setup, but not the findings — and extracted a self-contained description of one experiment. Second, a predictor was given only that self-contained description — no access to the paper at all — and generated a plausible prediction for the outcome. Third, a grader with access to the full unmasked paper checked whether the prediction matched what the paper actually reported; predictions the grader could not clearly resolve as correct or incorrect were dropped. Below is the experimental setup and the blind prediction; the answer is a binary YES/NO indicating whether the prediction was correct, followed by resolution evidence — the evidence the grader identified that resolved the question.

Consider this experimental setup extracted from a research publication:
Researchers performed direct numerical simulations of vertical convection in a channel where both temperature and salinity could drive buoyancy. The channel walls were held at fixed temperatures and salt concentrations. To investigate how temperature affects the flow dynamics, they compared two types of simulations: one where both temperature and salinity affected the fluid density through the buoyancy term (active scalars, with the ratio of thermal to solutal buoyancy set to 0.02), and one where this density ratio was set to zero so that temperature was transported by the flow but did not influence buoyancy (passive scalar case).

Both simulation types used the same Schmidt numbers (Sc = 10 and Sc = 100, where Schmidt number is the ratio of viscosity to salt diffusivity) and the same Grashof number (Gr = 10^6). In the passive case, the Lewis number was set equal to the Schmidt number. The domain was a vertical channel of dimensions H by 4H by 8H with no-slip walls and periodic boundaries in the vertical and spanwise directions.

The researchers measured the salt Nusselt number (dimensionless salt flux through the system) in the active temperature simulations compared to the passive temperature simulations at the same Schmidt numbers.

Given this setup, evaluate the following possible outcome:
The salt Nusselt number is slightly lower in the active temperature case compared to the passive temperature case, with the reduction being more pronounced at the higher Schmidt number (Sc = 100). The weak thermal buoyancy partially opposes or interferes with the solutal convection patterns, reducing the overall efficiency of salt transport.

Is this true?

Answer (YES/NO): NO